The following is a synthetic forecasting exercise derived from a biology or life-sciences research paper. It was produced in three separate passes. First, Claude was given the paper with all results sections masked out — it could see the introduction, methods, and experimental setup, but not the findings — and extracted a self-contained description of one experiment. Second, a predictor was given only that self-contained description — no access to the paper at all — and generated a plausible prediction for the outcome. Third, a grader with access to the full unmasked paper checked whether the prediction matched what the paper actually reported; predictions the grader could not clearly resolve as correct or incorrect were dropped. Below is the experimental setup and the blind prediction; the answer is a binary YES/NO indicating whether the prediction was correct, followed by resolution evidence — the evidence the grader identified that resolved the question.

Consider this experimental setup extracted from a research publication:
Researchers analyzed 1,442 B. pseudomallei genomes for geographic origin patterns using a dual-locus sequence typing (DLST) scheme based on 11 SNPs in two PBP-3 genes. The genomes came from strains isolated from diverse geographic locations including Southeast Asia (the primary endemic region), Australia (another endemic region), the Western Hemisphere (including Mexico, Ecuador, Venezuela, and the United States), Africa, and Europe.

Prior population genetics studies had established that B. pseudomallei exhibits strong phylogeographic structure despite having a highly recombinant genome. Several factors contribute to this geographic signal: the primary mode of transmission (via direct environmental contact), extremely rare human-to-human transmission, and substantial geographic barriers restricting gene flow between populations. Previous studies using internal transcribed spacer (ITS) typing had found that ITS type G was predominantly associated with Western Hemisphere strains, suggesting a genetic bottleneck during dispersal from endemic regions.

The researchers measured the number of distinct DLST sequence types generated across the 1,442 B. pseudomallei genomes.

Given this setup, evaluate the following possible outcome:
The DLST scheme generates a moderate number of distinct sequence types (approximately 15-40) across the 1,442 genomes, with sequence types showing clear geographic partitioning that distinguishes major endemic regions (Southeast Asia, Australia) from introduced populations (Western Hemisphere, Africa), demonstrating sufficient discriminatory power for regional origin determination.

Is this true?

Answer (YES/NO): NO